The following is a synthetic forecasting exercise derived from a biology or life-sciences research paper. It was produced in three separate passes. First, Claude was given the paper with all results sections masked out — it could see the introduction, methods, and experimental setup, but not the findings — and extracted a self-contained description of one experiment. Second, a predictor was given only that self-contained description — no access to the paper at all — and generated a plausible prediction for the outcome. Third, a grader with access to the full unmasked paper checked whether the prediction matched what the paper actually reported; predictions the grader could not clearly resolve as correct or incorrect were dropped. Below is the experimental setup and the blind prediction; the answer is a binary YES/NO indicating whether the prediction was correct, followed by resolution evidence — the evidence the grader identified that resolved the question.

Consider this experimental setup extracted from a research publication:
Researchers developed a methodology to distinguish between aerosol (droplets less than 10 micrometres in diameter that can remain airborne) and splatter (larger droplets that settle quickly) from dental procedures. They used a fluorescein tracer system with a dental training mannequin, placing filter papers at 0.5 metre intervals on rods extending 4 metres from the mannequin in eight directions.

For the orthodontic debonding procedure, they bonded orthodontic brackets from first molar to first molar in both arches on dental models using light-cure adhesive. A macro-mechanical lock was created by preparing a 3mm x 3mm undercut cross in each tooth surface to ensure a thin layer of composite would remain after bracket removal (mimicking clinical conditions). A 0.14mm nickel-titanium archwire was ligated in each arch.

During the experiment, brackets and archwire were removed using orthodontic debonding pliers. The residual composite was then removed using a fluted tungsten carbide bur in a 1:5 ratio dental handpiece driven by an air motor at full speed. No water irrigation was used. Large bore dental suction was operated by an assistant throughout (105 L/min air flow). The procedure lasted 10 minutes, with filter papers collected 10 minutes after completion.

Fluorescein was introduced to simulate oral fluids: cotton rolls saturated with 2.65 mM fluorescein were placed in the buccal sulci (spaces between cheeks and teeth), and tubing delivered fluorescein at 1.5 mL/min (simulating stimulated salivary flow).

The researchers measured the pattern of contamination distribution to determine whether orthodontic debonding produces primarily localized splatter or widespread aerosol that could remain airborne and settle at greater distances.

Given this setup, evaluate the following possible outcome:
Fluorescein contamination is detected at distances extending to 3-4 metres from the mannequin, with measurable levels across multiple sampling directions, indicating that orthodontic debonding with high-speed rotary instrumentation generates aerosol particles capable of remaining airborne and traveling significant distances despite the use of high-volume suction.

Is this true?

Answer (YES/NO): NO